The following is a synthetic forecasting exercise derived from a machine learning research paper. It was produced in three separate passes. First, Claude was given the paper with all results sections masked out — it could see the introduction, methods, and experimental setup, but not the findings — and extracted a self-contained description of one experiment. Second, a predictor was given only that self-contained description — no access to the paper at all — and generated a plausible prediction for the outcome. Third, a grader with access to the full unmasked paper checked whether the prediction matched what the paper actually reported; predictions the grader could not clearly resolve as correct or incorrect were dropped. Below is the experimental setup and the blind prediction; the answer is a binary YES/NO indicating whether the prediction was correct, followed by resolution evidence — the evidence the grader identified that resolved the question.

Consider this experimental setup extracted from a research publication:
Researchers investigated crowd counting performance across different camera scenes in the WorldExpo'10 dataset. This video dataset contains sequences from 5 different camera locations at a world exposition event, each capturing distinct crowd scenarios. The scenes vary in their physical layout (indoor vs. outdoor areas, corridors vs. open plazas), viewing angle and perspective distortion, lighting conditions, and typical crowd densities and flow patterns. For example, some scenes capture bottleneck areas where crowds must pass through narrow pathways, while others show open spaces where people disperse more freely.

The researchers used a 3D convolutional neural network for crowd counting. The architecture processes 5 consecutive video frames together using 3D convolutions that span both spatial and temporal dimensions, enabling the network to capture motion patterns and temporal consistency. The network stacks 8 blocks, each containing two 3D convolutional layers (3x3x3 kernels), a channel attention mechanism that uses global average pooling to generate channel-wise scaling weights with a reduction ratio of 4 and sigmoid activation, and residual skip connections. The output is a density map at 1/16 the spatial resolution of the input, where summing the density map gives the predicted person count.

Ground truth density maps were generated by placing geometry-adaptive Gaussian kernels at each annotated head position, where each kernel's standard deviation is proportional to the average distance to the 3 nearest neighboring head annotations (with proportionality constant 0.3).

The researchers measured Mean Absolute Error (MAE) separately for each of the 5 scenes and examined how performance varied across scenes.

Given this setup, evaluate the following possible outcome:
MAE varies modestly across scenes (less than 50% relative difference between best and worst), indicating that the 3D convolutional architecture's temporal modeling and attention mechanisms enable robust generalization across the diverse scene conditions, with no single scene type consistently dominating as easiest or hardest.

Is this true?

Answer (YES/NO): NO